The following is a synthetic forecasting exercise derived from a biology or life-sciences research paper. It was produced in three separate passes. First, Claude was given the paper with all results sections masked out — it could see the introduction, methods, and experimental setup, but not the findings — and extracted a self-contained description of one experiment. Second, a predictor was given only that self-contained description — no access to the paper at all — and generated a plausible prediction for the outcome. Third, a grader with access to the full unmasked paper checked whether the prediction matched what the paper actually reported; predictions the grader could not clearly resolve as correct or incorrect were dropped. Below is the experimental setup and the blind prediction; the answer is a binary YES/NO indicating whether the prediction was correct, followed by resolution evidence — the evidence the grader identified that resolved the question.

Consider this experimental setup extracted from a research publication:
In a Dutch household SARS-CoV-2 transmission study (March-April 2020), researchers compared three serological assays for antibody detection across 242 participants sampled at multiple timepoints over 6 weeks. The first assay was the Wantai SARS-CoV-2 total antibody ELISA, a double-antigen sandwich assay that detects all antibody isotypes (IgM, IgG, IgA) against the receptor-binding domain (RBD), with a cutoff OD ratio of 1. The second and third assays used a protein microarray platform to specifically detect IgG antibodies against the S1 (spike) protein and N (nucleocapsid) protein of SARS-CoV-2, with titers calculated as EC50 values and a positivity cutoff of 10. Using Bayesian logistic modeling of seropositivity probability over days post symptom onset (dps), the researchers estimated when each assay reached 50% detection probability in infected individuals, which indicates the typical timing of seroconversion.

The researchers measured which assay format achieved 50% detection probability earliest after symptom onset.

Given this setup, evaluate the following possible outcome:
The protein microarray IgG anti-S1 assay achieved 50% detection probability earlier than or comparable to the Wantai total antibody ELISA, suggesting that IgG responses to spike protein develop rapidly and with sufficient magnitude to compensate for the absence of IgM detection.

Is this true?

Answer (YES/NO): NO